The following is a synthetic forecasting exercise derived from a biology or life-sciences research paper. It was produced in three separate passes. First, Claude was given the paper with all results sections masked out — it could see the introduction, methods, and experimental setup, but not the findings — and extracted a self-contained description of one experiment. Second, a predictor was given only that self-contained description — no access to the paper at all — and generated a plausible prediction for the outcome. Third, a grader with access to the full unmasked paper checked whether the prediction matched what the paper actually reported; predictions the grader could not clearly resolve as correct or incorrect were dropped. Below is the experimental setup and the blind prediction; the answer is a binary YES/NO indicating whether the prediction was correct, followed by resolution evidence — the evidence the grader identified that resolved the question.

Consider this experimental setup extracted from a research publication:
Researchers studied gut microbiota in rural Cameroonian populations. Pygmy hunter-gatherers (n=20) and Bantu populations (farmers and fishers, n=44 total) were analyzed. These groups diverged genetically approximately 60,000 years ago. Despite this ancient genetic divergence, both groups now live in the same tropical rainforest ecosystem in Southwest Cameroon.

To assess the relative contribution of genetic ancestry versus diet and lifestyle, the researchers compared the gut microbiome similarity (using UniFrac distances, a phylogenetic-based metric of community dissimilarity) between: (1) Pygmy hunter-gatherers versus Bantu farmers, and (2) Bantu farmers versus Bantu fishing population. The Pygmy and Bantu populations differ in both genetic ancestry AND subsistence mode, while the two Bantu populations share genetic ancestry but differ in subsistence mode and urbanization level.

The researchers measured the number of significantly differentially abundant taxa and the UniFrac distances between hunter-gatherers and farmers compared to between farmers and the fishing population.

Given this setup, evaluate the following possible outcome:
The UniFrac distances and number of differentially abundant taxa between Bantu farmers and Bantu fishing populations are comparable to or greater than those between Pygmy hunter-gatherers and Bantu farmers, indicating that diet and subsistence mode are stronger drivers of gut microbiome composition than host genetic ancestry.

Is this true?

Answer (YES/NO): YES